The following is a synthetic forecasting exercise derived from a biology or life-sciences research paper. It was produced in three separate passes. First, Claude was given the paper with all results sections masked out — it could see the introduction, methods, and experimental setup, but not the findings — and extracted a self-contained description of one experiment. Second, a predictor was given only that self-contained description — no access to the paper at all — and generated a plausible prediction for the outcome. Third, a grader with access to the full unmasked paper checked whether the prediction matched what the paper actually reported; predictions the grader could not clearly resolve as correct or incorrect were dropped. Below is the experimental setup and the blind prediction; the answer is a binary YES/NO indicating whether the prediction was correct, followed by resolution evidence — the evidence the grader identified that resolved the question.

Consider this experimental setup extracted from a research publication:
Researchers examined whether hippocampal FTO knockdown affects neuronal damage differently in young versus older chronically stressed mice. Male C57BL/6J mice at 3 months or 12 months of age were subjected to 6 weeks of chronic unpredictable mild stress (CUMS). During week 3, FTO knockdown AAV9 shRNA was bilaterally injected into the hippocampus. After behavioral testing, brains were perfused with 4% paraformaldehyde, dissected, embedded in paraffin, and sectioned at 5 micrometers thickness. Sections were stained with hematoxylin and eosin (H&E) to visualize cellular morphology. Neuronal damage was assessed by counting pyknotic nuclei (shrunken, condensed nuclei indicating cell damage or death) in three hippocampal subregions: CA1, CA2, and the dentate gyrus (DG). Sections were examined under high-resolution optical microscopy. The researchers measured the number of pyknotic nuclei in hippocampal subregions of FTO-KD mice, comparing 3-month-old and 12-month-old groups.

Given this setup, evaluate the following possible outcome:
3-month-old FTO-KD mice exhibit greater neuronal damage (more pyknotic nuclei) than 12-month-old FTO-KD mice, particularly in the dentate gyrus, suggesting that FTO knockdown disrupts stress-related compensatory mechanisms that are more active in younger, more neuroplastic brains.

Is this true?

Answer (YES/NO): NO